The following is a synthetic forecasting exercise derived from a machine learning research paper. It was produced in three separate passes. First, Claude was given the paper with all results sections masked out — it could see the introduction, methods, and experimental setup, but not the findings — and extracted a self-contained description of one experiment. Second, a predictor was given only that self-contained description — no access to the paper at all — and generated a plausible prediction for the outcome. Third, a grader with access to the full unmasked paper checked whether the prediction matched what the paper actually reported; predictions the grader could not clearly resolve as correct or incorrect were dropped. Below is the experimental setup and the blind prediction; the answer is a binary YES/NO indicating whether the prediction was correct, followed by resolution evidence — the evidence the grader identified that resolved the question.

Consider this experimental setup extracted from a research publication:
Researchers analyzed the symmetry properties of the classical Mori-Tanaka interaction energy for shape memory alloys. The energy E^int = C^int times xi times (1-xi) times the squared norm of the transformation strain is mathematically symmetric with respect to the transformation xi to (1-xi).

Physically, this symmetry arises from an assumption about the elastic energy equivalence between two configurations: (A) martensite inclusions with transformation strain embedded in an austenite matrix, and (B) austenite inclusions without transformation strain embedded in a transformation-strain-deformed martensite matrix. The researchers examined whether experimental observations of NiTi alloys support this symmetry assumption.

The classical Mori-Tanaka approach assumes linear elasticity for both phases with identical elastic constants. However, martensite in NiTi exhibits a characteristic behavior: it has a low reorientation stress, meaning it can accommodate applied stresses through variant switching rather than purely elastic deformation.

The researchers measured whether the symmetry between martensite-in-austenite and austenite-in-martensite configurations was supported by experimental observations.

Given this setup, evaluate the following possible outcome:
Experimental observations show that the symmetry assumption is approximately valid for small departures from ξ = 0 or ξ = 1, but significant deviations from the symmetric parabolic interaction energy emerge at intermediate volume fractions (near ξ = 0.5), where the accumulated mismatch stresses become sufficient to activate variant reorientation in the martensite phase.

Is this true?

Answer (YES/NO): NO